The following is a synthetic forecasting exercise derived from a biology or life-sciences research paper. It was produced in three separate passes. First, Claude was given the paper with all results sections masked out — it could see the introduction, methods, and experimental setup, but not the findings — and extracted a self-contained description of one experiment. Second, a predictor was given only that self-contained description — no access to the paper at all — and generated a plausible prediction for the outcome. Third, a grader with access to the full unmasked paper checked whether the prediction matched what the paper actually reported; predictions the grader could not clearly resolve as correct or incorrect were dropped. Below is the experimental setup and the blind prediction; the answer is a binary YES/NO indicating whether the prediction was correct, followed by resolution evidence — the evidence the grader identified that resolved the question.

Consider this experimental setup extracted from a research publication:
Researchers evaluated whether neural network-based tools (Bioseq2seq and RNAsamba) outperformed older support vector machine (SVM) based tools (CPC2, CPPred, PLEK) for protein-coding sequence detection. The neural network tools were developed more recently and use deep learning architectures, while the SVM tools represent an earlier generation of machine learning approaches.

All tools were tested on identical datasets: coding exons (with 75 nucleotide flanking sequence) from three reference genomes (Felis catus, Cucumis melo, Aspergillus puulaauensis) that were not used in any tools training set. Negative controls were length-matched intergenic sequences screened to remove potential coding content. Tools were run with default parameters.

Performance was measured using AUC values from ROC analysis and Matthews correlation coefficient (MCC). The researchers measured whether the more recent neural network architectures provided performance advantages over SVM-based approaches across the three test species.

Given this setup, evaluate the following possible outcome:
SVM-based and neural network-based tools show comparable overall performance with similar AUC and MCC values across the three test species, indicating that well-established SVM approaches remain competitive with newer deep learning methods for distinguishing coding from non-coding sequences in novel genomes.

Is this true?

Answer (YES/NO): YES